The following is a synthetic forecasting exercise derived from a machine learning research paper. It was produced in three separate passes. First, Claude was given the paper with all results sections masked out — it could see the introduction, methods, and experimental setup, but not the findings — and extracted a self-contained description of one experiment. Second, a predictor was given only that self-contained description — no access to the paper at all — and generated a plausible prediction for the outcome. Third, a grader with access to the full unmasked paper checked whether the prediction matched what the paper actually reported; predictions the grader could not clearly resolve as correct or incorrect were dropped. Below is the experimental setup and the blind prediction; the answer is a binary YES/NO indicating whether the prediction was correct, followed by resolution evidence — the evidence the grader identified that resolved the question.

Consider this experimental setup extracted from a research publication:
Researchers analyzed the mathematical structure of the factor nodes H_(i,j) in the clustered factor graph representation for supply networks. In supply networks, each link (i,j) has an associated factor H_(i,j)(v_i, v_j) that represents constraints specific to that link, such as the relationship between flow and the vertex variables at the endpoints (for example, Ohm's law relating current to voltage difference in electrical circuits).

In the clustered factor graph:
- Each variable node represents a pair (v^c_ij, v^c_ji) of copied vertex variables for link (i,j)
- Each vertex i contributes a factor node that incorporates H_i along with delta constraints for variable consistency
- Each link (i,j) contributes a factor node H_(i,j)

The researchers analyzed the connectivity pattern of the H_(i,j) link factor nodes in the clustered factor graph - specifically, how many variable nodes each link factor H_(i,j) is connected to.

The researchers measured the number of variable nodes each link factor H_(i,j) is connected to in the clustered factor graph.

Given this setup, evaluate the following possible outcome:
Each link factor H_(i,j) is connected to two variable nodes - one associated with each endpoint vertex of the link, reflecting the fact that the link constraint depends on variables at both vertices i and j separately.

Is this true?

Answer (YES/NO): NO